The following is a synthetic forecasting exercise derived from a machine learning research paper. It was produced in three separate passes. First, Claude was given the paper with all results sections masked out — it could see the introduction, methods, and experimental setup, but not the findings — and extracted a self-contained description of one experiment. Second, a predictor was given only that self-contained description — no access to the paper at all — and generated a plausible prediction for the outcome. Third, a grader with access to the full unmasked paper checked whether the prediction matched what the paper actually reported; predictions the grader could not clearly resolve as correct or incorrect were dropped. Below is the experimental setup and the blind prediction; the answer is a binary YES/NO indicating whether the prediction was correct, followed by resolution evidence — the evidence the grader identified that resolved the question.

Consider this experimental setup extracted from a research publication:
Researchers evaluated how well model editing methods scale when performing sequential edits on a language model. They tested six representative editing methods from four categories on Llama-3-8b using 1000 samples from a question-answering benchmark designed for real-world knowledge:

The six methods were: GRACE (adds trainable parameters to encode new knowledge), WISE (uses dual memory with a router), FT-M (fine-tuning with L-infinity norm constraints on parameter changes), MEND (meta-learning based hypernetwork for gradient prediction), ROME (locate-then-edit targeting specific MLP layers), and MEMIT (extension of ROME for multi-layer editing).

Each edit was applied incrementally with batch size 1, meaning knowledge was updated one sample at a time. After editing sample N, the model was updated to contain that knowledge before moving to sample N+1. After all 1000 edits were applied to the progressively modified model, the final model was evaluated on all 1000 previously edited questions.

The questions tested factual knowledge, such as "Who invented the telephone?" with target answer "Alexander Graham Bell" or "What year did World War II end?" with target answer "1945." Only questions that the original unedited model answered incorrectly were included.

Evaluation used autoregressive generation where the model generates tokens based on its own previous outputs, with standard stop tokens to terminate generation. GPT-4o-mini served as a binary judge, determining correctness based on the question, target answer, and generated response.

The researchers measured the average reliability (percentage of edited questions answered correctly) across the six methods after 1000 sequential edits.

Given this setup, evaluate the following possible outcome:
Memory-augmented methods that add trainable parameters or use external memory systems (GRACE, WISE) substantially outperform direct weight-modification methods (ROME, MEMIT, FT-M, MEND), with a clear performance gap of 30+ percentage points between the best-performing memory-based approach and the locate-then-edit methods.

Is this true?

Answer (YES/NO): NO